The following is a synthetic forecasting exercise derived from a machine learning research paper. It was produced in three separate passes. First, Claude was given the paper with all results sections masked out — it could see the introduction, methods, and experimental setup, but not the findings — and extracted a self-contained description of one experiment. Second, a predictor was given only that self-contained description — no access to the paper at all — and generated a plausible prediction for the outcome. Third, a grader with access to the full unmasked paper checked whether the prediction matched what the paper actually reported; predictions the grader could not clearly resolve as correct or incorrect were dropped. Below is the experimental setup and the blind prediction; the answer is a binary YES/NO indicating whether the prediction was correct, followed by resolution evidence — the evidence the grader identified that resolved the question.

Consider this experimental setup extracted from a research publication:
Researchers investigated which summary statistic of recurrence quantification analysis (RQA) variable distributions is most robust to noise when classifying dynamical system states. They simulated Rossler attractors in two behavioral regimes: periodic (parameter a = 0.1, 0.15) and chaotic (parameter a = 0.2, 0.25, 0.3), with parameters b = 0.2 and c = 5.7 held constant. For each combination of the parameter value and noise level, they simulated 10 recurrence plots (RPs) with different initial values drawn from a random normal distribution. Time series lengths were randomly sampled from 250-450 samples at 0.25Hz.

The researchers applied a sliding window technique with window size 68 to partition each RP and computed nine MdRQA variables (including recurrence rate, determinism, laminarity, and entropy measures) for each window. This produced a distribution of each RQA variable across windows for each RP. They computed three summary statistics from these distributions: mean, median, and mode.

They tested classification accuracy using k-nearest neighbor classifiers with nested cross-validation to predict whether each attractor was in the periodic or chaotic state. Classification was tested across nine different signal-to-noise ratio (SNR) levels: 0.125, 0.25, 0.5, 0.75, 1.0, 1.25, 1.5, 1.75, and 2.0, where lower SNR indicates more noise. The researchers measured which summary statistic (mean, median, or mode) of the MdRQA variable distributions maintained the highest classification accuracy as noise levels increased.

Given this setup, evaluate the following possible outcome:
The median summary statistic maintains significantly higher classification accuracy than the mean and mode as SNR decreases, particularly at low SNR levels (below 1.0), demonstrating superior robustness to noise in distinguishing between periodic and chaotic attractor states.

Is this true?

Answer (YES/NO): NO